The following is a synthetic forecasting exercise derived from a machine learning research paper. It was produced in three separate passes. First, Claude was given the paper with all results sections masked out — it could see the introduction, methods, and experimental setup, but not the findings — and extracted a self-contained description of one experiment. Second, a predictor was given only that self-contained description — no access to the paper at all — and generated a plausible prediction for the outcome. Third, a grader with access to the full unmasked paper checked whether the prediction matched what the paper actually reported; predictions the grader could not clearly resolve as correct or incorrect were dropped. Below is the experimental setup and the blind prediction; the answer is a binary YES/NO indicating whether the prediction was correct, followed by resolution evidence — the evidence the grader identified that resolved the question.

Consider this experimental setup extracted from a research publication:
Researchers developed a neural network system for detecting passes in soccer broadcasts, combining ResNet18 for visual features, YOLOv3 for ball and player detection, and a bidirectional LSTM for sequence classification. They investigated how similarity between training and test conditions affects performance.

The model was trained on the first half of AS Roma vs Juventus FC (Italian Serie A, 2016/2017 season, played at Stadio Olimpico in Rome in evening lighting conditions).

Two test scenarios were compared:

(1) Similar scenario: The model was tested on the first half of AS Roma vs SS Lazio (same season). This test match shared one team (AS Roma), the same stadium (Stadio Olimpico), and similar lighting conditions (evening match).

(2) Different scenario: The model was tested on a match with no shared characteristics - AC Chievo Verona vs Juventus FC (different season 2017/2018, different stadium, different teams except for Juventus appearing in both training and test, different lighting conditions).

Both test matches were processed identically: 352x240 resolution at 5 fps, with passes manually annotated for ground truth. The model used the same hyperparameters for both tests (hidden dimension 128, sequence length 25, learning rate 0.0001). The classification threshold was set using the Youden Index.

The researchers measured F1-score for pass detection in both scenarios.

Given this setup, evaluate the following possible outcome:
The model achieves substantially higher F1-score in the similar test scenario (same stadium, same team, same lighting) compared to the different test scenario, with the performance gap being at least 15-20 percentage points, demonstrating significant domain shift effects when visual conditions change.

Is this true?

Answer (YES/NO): NO